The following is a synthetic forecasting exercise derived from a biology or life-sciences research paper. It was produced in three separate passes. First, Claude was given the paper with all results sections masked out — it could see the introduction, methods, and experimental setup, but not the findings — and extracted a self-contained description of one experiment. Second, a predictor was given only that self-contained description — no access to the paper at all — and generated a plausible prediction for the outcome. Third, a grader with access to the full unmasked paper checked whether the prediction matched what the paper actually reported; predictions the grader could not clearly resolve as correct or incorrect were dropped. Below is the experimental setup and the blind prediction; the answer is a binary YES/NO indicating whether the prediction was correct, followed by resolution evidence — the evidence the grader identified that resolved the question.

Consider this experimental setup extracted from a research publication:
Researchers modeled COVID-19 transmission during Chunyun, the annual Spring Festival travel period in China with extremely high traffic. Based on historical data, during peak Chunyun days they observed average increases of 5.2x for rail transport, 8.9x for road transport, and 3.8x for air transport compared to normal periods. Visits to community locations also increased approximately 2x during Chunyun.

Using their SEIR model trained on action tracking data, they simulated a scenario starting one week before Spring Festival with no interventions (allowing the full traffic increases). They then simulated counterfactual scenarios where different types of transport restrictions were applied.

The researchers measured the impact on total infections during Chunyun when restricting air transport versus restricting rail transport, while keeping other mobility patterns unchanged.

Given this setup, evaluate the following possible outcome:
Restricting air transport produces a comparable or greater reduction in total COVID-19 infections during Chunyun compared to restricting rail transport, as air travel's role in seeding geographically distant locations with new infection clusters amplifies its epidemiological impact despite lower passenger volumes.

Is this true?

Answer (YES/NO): NO